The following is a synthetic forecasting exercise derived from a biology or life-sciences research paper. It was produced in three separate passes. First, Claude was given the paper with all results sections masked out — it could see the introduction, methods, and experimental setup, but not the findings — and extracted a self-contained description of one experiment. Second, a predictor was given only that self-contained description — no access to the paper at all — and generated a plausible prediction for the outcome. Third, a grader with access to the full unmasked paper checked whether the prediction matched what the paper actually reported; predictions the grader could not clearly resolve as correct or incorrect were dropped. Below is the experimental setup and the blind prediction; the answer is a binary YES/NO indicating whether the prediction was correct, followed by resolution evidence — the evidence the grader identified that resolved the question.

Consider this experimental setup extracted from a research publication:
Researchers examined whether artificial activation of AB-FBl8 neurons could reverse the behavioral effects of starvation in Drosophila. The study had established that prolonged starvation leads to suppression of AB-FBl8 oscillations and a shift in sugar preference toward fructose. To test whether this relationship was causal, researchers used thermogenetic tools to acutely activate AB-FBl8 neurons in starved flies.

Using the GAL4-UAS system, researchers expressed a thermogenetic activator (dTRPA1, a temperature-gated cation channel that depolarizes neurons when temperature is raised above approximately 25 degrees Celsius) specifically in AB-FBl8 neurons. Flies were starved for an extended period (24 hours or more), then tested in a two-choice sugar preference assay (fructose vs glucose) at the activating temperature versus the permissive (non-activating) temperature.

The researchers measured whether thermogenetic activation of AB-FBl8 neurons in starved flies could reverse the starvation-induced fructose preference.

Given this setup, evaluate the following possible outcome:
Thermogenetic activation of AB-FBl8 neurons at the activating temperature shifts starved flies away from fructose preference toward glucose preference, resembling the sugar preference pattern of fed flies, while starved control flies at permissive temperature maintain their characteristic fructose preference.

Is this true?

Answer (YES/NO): NO